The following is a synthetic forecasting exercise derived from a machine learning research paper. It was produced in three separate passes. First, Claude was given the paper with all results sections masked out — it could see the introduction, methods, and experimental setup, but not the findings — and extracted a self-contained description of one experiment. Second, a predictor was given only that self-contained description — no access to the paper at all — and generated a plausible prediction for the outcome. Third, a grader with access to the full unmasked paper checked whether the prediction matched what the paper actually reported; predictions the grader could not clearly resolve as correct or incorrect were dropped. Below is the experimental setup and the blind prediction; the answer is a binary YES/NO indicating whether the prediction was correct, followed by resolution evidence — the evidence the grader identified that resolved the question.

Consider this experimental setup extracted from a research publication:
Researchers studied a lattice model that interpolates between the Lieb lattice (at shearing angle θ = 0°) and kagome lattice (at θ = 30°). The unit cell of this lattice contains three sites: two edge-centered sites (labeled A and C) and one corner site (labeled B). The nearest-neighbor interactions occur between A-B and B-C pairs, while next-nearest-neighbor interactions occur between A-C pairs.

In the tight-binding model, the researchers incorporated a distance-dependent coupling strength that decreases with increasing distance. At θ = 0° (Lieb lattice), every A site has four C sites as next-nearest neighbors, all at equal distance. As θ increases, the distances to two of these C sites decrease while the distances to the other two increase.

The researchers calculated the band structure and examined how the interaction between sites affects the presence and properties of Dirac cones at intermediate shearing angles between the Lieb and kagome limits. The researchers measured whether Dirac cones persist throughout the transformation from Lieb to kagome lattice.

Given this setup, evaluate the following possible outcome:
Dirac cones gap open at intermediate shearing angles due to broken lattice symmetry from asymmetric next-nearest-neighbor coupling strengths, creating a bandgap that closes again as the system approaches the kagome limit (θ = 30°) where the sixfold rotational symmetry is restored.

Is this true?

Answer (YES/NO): NO